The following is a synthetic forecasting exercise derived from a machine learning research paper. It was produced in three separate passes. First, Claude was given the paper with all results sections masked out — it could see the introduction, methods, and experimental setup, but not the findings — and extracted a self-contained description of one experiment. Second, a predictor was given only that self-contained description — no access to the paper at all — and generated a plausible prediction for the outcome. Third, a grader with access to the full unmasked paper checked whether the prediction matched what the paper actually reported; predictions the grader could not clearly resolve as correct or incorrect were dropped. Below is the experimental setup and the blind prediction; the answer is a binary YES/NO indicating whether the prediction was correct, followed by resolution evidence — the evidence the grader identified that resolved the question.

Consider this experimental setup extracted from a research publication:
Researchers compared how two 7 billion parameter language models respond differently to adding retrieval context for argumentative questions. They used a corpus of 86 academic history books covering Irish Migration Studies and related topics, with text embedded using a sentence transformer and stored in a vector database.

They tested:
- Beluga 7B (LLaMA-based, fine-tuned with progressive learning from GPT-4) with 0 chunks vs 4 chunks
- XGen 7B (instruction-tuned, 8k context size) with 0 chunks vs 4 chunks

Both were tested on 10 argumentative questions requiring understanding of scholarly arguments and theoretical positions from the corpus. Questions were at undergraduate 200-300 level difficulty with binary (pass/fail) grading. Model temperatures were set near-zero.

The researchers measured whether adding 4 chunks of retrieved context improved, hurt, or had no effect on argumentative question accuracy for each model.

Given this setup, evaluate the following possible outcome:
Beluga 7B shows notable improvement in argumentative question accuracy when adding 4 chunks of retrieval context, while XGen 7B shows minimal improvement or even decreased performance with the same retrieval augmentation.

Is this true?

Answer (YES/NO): NO